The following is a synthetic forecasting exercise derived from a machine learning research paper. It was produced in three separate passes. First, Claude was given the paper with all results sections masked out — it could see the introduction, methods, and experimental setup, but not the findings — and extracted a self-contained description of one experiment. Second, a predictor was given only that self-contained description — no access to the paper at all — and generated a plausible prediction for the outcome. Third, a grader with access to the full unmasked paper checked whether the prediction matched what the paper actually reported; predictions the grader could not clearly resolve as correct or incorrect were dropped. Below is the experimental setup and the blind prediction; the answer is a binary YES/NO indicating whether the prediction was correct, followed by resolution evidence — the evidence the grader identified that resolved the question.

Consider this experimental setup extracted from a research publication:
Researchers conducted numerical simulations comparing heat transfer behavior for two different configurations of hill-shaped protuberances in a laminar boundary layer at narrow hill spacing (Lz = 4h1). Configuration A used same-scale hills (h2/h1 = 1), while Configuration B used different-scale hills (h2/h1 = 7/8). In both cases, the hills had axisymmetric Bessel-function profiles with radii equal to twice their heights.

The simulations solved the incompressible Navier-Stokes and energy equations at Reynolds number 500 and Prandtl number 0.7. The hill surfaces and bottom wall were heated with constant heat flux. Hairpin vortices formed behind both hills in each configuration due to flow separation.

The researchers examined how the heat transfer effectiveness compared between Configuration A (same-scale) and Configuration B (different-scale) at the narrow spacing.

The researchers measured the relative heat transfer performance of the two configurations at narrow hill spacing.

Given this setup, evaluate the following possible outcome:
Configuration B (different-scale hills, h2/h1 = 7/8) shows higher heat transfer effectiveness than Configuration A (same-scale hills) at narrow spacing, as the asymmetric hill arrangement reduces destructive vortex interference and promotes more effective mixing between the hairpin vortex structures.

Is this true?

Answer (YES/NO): NO